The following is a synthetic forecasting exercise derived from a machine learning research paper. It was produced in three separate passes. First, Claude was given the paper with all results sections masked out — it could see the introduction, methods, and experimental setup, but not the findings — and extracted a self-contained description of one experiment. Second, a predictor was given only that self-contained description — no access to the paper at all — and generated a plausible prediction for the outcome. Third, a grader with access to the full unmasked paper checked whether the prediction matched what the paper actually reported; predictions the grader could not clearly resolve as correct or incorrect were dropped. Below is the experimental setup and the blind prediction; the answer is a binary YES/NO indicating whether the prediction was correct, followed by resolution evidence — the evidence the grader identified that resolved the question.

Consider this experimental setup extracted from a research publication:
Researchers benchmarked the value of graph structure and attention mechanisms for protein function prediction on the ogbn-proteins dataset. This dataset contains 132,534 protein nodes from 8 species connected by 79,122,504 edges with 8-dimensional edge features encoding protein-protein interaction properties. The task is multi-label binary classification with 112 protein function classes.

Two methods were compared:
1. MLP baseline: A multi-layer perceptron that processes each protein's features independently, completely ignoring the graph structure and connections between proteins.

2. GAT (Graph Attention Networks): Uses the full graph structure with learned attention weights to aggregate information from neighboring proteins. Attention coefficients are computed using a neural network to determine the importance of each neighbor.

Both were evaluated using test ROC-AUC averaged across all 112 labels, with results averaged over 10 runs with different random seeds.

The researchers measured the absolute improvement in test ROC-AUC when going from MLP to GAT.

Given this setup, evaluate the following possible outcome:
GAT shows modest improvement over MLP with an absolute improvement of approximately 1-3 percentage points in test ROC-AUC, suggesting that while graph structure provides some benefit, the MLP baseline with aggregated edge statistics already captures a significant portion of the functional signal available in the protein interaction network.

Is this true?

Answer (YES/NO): NO